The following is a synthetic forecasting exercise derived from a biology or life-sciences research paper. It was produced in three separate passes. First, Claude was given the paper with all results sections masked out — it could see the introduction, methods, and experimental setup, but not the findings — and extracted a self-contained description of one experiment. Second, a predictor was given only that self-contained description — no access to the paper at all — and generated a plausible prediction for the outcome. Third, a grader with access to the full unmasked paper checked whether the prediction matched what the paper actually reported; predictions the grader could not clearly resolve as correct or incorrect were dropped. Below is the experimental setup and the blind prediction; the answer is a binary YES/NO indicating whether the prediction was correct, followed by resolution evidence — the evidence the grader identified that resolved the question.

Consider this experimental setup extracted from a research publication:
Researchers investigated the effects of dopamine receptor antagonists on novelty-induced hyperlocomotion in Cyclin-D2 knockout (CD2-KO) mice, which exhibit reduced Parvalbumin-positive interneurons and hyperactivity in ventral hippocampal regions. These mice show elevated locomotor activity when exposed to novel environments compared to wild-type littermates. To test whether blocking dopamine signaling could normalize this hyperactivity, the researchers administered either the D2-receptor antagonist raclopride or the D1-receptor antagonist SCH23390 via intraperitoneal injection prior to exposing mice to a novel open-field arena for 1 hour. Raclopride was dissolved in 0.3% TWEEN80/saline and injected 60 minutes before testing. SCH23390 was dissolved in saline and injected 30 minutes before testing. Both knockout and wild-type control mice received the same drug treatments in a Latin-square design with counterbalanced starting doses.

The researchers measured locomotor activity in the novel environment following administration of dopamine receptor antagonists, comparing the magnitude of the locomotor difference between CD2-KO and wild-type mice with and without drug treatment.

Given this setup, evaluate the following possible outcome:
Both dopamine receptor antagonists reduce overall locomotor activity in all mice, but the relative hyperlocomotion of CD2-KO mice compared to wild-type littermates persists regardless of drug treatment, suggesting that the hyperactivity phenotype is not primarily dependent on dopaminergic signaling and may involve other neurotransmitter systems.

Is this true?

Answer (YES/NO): YES